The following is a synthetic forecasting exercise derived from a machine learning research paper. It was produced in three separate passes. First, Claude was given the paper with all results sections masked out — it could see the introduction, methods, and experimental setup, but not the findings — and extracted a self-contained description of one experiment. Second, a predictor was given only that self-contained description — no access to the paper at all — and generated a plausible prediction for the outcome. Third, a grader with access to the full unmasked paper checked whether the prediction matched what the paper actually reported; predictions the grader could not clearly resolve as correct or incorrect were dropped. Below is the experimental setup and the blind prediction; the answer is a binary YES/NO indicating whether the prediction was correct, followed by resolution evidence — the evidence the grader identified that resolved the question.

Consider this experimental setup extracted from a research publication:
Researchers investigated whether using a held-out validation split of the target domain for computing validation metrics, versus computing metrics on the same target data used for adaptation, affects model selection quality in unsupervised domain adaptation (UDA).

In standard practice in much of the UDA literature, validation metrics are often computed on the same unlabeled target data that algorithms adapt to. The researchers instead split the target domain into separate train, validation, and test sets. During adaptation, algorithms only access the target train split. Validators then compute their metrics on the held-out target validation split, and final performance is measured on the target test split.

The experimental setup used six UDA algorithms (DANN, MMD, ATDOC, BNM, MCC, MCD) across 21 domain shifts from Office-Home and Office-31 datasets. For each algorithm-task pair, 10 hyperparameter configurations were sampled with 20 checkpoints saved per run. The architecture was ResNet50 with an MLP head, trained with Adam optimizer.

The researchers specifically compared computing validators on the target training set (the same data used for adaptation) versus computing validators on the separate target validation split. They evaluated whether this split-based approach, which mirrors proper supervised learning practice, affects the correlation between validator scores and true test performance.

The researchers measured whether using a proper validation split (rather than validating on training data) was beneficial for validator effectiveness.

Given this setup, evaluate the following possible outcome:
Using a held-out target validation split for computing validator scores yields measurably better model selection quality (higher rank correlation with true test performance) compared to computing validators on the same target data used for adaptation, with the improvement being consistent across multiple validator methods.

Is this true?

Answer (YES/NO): NO